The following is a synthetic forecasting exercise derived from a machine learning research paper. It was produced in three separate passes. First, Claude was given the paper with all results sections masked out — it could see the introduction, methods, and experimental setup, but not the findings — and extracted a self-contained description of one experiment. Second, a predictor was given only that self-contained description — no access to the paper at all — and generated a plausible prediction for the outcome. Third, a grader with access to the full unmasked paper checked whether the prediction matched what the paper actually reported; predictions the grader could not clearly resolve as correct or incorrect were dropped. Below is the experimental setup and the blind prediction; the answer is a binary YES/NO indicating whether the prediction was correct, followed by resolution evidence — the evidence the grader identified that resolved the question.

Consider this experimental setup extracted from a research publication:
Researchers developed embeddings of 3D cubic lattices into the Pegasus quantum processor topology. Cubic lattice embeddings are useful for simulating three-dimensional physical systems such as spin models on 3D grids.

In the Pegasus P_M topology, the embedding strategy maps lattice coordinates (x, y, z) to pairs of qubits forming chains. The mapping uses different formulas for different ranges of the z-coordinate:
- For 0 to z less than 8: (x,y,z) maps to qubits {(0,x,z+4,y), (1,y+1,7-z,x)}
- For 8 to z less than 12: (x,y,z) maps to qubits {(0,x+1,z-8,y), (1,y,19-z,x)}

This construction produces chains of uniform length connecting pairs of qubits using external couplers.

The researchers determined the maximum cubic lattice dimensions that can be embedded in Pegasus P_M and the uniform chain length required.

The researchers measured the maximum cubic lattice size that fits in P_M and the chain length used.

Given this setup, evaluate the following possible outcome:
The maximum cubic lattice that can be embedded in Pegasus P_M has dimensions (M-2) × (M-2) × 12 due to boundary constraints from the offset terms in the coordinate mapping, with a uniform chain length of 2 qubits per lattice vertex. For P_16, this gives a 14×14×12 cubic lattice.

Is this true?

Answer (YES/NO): NO